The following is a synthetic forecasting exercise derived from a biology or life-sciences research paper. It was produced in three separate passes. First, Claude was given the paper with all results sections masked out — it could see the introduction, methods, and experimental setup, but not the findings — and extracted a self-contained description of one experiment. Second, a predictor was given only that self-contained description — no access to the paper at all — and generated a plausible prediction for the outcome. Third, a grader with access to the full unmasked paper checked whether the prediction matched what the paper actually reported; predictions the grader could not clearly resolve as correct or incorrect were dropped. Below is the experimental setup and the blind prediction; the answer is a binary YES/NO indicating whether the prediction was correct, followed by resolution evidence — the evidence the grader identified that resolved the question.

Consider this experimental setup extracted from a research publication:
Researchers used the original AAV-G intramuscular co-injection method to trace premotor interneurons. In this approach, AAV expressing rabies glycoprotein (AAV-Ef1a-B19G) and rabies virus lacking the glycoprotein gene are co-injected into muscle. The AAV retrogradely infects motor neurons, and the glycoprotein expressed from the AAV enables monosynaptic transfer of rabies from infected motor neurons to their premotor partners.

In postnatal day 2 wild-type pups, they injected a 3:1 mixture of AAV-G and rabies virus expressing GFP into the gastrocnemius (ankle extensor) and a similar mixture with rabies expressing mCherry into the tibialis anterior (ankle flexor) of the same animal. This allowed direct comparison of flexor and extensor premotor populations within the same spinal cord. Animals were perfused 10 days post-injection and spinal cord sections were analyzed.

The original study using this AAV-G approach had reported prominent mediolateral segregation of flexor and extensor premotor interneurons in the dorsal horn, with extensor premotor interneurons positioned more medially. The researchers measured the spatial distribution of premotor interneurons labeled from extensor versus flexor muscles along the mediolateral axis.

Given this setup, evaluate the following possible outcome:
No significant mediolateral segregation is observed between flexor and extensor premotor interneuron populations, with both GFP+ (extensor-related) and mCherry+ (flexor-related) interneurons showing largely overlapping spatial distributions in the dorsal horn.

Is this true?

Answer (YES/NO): YES